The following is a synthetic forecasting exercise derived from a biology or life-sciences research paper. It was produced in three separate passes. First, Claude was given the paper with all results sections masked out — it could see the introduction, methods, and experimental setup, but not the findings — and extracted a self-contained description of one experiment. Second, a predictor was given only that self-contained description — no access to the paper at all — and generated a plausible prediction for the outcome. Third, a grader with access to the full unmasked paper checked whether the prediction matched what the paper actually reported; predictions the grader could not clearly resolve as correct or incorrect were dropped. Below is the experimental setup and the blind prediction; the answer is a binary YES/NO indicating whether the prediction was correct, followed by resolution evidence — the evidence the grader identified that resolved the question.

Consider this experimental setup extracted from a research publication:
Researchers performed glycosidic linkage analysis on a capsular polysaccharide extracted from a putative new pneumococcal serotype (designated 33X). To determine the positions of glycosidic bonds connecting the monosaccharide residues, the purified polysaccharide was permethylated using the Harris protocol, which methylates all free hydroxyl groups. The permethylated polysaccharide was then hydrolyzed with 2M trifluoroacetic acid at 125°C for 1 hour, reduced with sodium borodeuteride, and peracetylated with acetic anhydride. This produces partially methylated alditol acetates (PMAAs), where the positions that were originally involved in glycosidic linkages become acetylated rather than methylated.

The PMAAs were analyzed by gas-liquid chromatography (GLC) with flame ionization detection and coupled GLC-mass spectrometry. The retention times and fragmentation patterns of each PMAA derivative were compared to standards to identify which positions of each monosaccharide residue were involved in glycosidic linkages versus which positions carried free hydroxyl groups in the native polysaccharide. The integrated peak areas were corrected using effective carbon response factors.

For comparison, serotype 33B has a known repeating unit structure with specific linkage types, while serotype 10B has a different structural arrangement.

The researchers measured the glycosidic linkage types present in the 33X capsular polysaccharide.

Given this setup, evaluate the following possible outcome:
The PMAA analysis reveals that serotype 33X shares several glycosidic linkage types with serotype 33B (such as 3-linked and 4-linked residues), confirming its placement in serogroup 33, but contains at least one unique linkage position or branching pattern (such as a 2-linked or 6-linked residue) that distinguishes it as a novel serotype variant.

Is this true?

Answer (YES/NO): NO